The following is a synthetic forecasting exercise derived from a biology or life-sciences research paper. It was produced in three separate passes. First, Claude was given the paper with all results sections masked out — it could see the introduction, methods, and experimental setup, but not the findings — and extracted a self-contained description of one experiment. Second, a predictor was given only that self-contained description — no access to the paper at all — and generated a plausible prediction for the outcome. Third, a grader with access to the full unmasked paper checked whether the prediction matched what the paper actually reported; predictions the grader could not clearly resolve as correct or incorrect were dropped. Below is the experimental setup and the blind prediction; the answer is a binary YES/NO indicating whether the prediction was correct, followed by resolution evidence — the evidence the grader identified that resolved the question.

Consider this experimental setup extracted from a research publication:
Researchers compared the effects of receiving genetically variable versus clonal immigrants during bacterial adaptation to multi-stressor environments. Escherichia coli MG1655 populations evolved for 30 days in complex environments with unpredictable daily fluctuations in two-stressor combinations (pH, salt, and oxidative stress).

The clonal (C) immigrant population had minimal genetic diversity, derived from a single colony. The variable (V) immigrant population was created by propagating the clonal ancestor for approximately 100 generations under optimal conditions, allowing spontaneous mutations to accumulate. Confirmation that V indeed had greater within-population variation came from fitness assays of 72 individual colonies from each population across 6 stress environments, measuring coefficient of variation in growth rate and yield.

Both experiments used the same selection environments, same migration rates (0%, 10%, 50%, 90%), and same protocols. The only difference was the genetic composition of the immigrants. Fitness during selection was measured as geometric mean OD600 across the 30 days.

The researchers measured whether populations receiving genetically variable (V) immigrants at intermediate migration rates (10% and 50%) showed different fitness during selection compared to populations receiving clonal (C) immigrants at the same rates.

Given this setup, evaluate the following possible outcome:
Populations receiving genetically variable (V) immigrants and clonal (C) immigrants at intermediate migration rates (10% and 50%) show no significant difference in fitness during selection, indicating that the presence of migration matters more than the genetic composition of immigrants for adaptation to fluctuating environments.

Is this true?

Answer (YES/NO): NO